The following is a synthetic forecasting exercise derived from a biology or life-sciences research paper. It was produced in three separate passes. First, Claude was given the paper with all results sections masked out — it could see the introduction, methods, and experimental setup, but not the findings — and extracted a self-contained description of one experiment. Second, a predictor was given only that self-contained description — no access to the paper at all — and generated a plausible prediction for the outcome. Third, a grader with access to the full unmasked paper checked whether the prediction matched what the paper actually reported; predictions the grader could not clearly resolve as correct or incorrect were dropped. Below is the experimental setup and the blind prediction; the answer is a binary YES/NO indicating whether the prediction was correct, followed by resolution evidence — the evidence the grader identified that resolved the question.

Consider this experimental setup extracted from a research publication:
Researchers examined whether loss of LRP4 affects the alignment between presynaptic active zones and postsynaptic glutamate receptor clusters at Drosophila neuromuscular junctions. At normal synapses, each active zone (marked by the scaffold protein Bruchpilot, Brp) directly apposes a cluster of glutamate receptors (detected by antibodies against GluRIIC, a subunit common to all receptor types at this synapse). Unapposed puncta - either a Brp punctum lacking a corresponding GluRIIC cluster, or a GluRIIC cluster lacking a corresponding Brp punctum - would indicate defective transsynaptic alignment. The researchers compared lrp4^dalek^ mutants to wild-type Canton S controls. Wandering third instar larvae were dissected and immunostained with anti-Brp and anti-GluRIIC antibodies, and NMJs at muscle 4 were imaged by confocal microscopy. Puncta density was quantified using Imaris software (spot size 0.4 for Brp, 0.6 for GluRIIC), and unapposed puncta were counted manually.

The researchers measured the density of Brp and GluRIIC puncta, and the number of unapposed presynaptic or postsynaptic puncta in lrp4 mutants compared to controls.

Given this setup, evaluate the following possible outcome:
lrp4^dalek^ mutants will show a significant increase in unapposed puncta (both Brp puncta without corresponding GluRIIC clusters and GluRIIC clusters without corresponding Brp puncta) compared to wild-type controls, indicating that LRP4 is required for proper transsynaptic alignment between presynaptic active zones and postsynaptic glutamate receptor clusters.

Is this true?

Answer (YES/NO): YES